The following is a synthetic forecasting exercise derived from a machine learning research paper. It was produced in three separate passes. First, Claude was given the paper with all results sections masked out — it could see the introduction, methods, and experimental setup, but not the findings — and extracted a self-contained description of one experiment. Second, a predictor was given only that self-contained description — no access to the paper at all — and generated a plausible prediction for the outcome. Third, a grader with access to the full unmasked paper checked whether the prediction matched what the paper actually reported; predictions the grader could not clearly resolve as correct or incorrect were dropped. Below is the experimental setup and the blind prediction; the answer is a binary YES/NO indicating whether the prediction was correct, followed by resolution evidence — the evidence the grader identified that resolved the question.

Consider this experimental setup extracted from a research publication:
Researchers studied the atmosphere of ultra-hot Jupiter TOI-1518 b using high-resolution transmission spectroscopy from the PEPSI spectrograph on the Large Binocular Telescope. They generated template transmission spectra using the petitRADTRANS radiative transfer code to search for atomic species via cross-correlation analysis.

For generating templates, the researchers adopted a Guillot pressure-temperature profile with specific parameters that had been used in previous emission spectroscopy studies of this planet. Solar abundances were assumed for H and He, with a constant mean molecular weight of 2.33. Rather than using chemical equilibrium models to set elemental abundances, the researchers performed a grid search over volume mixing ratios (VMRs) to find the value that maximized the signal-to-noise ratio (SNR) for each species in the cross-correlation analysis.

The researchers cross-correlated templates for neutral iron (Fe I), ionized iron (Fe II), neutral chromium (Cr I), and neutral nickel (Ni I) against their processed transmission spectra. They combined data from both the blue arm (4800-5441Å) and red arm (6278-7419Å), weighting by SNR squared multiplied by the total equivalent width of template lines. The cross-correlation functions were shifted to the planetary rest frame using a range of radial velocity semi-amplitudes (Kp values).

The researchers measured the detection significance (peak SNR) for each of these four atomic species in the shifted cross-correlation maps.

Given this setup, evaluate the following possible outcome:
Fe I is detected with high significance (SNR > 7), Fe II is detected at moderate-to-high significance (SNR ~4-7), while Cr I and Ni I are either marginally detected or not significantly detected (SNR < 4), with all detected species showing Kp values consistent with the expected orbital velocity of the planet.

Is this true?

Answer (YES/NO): NO